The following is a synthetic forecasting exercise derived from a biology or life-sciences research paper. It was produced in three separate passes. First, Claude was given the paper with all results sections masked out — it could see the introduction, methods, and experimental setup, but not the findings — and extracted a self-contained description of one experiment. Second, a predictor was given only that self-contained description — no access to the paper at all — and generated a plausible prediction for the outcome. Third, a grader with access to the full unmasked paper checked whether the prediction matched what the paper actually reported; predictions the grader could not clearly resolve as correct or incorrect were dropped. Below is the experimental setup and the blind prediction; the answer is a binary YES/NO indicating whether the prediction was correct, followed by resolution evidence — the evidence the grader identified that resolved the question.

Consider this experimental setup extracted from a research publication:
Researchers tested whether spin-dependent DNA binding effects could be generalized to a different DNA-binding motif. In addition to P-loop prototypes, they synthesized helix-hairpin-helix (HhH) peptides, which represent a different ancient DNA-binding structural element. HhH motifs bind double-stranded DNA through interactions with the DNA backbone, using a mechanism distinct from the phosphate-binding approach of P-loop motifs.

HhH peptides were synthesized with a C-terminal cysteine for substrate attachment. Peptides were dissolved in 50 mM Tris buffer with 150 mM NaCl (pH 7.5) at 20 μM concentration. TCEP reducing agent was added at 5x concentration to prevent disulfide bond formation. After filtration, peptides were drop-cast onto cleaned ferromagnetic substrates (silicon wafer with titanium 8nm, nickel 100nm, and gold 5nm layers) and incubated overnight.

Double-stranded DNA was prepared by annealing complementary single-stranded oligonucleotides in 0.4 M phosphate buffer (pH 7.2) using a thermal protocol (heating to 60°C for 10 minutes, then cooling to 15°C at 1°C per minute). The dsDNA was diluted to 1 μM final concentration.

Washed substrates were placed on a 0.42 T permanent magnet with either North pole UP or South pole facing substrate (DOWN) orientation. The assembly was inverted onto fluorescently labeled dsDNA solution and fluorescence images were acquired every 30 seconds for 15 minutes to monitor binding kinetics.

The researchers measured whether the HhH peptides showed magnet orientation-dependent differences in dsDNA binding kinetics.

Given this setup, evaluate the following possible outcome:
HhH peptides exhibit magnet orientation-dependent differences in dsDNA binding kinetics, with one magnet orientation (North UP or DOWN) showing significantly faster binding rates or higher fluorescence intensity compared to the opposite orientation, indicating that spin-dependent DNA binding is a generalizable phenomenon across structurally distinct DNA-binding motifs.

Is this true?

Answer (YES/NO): YES